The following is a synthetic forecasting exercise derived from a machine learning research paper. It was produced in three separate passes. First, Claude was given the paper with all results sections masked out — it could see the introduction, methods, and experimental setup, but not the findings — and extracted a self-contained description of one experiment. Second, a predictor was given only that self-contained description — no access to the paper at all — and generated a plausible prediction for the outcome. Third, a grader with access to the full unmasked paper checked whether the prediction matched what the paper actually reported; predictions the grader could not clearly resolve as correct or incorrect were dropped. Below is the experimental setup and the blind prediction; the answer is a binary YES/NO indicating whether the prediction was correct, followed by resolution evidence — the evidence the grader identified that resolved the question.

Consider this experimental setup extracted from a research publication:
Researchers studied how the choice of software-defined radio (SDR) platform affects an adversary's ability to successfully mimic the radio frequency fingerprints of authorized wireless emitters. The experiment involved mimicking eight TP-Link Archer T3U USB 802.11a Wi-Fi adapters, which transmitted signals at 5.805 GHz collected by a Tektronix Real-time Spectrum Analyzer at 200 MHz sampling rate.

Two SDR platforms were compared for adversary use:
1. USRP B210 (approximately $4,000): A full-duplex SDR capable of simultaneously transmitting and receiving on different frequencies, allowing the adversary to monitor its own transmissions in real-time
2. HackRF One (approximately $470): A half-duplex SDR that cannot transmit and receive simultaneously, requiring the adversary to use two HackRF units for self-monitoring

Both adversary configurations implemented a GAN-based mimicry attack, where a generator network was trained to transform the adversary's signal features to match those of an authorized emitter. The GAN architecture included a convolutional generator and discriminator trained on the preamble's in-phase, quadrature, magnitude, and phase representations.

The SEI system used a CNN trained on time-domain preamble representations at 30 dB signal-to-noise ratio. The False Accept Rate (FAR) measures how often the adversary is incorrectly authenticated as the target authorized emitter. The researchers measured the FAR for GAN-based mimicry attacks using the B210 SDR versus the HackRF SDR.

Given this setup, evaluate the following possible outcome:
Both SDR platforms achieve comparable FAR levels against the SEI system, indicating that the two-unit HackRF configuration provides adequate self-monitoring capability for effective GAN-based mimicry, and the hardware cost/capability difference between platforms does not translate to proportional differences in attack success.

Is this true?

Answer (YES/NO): NO